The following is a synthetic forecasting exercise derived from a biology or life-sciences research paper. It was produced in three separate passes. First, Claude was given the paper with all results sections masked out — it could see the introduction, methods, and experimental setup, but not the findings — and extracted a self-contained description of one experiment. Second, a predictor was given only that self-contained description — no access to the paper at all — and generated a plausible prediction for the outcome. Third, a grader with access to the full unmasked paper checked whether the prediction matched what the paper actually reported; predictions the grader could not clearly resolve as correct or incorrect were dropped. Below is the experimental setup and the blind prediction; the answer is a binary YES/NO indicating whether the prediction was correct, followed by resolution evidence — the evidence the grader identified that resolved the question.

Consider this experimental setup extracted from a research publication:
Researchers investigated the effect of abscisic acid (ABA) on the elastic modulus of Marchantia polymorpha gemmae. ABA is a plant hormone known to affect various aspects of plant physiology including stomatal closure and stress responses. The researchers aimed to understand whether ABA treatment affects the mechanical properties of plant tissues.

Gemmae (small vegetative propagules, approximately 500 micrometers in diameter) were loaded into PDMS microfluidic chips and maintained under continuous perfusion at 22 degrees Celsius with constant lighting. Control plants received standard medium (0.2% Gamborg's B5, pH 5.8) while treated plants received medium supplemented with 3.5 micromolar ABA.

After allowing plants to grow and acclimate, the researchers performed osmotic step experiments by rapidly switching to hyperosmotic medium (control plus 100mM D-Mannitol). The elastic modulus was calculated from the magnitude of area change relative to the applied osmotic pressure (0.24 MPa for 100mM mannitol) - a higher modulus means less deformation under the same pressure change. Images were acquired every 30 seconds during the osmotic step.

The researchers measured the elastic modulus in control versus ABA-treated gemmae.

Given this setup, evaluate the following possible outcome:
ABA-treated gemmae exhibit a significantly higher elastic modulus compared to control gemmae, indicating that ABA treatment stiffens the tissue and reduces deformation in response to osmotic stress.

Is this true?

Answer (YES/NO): NO